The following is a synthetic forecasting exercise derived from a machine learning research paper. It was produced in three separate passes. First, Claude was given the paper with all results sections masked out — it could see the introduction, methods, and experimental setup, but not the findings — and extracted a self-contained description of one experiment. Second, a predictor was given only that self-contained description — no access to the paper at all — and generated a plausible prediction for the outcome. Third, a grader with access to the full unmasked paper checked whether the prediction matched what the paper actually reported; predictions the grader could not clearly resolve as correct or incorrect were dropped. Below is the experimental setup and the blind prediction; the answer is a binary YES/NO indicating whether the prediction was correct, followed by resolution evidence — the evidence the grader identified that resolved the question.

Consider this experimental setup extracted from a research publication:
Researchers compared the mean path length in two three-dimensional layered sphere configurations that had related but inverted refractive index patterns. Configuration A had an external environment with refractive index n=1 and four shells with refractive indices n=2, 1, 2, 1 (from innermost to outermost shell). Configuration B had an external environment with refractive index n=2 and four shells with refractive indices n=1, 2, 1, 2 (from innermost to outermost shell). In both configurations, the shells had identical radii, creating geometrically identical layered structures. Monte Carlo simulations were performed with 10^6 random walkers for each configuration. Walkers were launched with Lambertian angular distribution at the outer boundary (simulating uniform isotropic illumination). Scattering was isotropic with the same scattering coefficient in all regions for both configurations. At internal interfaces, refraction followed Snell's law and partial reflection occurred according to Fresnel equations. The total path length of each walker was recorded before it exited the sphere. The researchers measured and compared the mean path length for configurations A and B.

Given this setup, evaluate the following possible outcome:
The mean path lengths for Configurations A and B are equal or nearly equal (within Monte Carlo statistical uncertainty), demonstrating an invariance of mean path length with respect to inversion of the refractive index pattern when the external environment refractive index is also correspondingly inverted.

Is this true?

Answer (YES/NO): NO